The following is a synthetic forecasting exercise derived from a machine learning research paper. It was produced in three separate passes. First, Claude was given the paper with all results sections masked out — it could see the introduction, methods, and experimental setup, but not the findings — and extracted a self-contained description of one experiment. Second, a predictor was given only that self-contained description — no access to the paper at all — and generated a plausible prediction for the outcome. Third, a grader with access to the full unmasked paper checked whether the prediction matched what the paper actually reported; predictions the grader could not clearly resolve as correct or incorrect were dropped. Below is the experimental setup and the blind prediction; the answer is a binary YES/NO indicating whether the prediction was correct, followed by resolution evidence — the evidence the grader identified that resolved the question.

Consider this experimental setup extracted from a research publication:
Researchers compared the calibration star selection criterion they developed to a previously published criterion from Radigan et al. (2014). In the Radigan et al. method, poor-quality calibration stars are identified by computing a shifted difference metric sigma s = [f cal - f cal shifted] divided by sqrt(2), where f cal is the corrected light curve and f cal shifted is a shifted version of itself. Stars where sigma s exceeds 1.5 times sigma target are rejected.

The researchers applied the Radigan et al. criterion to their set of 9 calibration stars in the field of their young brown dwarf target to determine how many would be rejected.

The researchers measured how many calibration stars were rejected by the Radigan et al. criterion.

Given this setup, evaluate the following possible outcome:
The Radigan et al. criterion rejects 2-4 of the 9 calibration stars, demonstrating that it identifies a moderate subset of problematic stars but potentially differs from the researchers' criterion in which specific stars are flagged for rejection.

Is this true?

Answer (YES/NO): NO